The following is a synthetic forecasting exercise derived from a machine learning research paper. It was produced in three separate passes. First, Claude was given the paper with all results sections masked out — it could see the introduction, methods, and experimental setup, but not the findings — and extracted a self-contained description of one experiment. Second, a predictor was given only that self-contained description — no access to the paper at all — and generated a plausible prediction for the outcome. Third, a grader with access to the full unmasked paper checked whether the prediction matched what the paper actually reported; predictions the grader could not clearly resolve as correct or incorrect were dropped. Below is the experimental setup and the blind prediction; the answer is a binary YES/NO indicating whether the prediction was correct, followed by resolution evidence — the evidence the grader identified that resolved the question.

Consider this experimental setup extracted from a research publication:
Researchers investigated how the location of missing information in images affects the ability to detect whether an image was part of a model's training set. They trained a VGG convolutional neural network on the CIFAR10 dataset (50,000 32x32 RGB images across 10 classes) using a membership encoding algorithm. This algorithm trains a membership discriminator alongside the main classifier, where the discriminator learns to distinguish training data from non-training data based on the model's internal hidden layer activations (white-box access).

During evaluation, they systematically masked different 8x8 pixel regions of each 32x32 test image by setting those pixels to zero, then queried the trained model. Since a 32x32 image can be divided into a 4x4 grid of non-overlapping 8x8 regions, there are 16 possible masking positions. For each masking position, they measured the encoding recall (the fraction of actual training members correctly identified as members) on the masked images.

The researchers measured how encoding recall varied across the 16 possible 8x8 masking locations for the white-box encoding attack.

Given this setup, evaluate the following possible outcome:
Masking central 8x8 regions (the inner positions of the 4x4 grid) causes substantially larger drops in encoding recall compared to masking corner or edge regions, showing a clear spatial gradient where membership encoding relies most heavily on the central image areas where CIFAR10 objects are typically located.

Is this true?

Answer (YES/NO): YES